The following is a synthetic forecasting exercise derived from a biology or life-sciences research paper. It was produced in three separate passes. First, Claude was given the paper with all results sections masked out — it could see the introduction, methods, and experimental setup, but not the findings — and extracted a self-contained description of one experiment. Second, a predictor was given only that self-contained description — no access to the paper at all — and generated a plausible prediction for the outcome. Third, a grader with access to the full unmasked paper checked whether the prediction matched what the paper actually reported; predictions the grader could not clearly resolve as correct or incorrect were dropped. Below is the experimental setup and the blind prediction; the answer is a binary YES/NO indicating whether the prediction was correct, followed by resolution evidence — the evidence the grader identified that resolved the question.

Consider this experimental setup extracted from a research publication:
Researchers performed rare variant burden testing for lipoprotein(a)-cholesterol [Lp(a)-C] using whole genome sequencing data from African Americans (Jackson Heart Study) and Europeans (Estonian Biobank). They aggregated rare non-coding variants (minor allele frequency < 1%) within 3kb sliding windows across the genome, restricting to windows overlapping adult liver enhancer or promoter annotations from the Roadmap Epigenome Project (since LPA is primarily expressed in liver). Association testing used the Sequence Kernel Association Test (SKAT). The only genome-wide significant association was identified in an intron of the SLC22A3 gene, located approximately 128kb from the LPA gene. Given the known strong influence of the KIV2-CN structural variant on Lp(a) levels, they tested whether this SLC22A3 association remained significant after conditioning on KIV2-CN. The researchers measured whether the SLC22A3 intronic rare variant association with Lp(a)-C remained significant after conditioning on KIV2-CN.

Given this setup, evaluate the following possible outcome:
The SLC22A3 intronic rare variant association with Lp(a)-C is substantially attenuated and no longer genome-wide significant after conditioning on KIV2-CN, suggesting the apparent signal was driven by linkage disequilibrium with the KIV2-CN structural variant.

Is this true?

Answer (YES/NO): YES